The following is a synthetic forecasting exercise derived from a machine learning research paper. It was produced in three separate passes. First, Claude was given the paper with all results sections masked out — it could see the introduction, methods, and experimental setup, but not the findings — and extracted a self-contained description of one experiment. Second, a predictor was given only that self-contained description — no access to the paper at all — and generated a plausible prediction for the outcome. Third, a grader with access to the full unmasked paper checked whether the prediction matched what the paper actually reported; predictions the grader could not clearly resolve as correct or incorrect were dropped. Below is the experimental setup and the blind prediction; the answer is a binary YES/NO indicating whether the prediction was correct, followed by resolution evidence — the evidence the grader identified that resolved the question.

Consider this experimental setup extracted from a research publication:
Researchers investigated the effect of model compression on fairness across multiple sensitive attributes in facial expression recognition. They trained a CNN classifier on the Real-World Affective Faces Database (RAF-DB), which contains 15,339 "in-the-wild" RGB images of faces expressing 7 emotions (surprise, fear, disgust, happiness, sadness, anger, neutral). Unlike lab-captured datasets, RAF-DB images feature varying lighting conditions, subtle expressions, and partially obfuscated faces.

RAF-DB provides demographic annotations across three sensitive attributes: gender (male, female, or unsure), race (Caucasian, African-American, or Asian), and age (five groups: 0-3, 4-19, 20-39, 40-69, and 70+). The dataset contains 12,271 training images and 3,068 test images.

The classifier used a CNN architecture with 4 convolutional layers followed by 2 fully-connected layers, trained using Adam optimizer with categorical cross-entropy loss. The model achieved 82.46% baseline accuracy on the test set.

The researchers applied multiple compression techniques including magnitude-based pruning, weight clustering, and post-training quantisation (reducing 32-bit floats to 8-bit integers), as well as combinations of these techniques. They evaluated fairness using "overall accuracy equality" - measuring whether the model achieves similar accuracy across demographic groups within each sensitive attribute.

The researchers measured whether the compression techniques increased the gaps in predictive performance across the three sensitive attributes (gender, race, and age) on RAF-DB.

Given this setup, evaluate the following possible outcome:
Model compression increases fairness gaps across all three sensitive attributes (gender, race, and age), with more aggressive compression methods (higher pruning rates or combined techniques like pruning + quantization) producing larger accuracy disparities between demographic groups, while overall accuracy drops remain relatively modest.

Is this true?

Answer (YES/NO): NO